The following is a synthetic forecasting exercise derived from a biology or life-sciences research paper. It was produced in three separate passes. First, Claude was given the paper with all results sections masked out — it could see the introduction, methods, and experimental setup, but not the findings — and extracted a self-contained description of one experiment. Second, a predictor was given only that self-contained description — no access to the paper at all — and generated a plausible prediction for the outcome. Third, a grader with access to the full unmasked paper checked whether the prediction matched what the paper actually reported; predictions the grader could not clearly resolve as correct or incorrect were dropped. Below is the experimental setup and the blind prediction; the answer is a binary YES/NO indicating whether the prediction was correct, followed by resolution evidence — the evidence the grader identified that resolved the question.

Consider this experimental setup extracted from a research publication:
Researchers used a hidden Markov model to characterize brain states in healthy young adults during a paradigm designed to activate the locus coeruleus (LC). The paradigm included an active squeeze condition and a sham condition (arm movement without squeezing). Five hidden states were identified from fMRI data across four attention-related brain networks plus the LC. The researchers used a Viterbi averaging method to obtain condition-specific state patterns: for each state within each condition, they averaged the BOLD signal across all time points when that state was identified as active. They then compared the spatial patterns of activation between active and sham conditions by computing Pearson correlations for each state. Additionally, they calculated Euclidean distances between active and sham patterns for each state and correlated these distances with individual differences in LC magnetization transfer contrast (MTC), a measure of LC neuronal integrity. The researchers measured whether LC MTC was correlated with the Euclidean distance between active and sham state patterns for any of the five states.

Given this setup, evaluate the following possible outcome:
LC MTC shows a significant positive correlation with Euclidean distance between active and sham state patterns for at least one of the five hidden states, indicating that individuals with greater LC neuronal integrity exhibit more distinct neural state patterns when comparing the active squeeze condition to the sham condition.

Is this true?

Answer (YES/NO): NO